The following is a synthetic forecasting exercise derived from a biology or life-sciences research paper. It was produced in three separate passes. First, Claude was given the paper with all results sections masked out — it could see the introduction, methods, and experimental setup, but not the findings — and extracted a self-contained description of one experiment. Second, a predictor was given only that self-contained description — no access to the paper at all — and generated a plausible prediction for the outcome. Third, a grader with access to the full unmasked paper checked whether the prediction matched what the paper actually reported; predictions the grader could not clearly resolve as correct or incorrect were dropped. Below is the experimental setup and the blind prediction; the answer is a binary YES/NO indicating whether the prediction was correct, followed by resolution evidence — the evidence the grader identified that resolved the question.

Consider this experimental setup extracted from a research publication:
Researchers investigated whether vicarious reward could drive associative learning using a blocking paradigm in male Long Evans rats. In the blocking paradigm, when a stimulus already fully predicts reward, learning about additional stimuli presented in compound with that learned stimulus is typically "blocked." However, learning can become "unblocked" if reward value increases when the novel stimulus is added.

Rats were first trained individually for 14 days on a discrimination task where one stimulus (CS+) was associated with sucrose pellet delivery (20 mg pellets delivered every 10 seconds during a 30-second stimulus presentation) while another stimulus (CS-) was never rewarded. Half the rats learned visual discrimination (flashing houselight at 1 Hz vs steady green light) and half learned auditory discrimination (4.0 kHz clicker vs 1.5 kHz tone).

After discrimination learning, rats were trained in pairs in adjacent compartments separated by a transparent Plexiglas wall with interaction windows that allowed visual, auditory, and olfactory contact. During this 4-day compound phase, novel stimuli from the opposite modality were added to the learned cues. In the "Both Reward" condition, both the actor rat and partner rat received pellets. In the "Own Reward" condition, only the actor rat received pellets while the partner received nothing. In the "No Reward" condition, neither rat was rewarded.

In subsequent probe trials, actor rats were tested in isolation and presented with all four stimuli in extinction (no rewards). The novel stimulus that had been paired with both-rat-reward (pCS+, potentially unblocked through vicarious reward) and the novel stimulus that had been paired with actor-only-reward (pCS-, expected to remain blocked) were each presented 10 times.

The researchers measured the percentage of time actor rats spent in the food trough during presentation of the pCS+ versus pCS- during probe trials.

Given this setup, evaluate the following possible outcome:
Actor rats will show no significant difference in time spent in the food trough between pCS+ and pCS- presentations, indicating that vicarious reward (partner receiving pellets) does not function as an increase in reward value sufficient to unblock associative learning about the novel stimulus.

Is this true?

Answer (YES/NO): NO